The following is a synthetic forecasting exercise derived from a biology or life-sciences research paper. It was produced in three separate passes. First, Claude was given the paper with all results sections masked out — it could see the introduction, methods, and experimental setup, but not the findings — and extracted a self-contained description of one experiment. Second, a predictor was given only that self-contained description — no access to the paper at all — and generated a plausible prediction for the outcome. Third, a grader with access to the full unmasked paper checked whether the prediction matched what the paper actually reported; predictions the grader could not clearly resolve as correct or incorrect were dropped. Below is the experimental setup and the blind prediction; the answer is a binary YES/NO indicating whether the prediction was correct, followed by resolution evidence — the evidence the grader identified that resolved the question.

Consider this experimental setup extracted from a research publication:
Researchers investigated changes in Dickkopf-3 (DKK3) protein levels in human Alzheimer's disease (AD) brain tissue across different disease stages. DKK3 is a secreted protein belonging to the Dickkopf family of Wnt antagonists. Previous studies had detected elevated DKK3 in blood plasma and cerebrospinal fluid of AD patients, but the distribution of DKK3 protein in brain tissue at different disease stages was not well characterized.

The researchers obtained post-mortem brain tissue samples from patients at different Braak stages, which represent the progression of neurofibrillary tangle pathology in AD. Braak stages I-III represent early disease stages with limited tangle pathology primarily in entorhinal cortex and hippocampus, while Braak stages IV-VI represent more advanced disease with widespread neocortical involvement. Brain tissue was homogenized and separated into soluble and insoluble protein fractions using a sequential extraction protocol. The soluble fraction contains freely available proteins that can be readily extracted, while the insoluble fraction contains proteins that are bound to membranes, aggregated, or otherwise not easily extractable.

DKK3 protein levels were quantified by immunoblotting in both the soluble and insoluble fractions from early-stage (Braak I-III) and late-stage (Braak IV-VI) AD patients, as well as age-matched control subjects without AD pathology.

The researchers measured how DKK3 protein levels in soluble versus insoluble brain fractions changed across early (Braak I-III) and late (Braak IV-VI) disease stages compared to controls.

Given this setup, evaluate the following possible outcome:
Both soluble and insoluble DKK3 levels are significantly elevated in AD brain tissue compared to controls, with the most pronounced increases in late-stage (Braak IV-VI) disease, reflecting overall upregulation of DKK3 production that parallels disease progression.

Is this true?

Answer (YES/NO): NO